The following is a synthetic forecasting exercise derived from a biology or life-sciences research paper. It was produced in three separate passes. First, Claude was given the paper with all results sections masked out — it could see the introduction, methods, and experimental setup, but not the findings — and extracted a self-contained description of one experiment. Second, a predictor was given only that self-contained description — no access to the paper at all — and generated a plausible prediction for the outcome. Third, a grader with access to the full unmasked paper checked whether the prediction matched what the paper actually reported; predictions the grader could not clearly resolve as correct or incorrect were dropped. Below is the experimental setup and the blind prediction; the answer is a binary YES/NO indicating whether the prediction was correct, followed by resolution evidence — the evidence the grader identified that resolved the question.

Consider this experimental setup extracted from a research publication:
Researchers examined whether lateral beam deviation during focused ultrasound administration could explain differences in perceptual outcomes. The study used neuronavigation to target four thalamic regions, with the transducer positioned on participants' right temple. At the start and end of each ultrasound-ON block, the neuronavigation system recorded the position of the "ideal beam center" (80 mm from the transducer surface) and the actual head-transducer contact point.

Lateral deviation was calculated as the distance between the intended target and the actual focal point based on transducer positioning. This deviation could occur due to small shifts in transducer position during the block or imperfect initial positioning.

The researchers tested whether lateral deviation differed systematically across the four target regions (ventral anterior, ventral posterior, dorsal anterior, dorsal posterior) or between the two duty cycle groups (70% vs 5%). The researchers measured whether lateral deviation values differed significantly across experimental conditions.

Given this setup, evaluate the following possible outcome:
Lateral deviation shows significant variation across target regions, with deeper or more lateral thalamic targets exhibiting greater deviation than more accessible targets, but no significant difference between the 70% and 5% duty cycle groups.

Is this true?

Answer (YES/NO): NO